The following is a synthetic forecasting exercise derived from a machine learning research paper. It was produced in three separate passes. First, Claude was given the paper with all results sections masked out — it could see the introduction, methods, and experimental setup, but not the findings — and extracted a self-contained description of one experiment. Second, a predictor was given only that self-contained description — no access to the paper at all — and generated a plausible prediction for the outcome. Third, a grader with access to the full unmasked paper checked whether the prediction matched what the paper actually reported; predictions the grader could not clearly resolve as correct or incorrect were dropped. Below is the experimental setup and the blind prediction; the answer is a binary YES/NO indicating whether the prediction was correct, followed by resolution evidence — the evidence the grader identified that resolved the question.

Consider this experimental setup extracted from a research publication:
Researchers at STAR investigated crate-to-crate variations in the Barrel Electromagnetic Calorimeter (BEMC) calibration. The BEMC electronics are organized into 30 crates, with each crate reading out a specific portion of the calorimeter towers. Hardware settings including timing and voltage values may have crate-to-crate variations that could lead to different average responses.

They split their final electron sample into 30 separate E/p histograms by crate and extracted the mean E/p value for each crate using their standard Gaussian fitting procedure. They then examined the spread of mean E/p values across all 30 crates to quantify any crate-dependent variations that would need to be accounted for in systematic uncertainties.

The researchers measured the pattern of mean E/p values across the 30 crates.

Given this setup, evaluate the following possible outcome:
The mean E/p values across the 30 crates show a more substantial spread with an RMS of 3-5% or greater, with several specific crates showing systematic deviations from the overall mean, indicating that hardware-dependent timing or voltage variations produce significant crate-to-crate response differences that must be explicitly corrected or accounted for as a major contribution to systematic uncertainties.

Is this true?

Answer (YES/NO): NO